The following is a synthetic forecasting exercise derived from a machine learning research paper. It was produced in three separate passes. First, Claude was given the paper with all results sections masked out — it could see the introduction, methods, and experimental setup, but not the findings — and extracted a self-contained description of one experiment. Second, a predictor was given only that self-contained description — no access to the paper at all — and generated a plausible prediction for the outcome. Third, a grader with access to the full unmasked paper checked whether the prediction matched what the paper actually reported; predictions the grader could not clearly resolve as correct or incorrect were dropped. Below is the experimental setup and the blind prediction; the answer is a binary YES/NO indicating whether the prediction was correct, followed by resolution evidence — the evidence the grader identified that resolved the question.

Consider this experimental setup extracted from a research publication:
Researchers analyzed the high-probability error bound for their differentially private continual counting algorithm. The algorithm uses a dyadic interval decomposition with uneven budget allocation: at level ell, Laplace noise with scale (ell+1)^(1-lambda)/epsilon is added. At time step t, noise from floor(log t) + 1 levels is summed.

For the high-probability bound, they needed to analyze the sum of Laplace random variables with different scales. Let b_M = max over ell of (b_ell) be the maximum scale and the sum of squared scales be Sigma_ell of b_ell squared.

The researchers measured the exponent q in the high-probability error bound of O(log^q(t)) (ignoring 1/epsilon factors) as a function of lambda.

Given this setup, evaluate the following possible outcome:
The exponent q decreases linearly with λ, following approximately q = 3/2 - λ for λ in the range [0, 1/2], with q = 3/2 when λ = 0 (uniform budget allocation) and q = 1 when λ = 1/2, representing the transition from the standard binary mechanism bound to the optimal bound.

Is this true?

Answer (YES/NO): YES